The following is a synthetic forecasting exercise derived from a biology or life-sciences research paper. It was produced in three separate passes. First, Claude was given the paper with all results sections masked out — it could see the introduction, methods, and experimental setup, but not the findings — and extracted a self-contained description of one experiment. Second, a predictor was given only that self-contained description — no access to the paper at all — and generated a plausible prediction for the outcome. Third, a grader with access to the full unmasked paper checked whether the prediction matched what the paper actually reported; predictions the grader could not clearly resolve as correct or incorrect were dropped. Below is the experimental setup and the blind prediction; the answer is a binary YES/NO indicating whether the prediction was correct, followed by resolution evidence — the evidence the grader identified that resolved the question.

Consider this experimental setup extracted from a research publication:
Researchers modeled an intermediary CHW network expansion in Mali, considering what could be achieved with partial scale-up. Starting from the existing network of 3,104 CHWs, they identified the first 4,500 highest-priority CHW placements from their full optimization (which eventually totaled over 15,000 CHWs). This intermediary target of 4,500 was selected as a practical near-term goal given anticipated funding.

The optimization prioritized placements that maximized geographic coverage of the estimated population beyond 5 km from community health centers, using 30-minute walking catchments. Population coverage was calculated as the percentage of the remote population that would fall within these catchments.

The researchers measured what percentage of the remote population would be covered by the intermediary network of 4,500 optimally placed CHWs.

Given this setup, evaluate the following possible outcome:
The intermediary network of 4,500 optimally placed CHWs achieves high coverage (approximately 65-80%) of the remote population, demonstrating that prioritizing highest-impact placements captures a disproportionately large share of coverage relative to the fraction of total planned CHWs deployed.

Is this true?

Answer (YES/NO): NO